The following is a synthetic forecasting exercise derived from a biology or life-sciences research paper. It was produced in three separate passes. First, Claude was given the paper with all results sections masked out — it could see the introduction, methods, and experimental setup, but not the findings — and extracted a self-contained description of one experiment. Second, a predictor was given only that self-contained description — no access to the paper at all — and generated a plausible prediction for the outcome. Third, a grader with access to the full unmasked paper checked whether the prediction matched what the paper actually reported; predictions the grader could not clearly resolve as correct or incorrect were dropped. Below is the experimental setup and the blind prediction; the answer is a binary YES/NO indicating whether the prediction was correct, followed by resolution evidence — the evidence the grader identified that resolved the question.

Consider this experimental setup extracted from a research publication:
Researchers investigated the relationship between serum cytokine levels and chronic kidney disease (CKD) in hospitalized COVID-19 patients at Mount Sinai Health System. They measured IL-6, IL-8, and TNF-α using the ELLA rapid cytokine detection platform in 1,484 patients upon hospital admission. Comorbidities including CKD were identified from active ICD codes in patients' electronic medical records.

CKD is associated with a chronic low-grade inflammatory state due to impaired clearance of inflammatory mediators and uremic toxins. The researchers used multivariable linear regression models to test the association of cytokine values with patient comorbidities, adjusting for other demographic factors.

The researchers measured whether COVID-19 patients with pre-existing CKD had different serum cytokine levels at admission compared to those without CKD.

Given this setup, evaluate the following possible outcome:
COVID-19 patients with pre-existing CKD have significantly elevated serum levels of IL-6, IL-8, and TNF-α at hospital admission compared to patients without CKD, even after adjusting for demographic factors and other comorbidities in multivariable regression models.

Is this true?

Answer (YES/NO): NO